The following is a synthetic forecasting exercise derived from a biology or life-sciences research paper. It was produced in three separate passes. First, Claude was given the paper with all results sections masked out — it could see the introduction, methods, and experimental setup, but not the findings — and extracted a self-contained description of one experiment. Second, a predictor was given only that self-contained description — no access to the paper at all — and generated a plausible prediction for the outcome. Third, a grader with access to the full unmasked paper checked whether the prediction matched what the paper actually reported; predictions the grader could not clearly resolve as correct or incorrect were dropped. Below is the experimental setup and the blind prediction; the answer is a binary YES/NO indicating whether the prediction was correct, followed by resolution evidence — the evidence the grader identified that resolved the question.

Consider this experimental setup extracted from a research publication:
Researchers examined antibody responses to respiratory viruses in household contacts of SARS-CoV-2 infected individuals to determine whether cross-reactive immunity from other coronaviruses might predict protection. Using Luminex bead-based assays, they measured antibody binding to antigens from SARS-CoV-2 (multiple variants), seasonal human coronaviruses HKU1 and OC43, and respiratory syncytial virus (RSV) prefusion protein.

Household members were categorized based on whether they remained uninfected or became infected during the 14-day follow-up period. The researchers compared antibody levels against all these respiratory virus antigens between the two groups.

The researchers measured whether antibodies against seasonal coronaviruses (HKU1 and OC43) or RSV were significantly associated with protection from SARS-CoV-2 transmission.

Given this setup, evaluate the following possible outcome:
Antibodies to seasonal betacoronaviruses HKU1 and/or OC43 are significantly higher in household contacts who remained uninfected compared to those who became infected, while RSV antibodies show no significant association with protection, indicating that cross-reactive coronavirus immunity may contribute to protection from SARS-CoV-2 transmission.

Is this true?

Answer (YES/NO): NO